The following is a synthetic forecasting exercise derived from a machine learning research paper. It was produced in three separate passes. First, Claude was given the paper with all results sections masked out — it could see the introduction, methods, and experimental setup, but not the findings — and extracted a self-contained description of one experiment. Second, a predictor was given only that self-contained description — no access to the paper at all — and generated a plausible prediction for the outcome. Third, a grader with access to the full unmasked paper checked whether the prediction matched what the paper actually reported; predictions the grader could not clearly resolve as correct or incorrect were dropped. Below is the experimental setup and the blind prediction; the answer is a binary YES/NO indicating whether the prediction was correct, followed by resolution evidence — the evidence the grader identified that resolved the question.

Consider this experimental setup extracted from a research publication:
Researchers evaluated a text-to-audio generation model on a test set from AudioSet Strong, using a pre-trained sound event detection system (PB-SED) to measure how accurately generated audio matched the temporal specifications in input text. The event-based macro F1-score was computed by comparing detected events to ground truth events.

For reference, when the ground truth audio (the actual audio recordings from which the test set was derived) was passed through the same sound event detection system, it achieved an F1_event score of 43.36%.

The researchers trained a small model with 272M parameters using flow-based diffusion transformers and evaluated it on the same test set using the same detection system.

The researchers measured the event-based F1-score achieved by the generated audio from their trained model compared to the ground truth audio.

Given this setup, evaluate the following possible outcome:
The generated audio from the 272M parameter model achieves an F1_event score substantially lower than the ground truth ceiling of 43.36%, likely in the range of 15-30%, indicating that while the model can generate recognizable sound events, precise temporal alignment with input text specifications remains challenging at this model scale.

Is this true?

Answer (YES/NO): NO